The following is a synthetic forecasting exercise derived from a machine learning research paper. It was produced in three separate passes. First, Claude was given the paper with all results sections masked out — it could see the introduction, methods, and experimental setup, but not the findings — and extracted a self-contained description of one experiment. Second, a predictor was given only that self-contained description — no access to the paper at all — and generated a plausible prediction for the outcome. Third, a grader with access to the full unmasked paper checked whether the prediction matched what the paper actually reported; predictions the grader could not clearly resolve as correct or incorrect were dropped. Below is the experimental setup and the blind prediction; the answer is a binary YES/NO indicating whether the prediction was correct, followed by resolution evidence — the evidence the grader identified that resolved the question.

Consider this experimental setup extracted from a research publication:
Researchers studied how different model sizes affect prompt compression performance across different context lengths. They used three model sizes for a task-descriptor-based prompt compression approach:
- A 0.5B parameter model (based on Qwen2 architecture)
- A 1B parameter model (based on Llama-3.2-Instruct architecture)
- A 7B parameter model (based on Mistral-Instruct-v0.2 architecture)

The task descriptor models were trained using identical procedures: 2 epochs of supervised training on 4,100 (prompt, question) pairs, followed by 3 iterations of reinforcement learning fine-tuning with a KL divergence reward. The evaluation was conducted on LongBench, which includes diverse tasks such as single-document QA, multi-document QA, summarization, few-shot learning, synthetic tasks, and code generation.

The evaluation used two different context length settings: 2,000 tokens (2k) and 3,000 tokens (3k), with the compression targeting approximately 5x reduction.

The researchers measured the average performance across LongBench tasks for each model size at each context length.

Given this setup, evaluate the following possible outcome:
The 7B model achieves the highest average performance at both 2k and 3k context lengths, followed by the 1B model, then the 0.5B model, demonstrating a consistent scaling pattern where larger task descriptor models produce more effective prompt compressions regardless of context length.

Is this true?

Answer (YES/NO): NO